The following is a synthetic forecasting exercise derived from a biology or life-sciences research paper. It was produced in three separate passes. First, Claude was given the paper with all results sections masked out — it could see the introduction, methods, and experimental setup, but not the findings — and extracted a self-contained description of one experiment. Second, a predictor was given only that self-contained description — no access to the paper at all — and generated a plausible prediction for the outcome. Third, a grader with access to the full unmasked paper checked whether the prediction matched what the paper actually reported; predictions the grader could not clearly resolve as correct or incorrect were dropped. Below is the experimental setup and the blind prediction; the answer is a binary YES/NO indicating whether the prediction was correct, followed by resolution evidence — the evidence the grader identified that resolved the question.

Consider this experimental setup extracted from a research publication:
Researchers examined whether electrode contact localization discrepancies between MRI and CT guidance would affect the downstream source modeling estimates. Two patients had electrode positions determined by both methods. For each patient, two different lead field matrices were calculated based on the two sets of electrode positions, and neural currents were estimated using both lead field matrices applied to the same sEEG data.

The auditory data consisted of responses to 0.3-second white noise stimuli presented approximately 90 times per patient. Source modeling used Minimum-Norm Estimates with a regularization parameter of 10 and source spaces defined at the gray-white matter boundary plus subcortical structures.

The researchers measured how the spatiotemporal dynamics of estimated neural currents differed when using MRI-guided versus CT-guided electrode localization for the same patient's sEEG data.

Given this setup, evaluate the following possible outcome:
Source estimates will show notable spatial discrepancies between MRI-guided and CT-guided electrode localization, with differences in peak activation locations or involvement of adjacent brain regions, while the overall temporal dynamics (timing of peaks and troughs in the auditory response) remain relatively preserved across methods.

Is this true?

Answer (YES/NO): NO